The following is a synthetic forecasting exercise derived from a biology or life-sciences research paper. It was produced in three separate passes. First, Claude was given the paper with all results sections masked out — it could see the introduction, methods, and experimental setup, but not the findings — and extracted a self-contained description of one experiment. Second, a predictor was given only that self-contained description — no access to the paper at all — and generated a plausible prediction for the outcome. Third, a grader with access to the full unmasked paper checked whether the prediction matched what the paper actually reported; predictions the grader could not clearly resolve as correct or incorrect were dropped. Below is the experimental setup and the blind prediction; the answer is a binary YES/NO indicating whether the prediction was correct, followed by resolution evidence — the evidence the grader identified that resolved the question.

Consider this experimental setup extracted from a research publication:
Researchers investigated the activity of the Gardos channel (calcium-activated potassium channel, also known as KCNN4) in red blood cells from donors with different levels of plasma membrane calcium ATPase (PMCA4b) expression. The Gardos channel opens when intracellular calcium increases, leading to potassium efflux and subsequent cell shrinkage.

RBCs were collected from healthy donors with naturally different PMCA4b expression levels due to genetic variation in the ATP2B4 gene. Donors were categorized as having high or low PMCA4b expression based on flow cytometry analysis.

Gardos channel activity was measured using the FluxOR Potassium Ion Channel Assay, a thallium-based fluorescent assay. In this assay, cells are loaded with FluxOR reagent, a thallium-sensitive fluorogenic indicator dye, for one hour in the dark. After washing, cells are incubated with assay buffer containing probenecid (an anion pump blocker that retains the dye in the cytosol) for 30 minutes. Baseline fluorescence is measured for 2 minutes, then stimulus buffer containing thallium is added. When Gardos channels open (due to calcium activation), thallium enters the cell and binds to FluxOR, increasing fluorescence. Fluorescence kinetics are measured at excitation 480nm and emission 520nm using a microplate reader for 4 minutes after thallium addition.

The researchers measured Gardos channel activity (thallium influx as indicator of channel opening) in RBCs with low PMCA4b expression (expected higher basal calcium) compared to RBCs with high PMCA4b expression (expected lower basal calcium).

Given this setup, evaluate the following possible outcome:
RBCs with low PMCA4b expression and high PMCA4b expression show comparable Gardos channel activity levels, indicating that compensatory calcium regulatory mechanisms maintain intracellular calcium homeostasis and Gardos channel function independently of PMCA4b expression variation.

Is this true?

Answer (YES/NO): NO